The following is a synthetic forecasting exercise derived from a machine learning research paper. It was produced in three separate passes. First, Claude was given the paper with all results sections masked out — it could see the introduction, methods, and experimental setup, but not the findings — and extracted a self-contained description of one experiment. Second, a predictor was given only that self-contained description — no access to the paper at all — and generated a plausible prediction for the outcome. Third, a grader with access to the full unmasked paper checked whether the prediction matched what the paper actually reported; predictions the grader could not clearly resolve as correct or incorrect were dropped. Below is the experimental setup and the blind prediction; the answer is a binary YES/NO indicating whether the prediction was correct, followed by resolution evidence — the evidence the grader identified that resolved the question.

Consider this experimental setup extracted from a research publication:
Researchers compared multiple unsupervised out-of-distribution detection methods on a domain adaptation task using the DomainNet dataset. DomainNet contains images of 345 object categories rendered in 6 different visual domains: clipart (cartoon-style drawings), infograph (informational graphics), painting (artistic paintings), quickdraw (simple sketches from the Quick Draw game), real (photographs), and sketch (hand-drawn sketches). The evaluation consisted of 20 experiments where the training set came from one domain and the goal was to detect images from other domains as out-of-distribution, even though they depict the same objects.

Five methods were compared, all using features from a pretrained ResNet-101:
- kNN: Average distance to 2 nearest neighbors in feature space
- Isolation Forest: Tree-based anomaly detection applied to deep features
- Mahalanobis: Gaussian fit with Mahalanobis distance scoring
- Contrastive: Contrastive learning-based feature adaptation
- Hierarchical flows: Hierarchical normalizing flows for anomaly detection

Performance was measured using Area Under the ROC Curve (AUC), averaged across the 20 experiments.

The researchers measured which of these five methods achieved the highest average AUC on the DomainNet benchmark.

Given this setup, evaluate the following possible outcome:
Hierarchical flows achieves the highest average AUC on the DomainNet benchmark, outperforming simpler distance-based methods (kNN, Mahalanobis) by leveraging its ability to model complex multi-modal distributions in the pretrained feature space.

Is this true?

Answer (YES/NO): NO